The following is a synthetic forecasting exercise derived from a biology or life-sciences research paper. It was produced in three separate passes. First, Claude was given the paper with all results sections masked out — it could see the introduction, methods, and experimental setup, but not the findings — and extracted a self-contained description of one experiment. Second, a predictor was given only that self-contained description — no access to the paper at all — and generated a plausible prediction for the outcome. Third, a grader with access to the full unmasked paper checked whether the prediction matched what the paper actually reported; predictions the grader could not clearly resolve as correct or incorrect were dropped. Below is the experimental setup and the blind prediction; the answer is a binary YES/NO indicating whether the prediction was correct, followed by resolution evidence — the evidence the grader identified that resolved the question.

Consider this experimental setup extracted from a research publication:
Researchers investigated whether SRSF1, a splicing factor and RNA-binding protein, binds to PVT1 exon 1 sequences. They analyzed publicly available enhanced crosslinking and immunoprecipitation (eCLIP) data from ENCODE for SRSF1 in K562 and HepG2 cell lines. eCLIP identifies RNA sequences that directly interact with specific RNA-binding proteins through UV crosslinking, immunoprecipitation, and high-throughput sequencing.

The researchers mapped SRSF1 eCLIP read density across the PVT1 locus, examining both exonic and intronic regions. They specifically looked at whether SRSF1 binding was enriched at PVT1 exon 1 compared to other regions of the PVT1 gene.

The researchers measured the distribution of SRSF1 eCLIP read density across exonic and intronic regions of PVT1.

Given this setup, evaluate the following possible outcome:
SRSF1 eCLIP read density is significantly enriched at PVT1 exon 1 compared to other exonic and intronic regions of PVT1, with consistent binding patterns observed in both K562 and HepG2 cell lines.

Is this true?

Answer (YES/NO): YES